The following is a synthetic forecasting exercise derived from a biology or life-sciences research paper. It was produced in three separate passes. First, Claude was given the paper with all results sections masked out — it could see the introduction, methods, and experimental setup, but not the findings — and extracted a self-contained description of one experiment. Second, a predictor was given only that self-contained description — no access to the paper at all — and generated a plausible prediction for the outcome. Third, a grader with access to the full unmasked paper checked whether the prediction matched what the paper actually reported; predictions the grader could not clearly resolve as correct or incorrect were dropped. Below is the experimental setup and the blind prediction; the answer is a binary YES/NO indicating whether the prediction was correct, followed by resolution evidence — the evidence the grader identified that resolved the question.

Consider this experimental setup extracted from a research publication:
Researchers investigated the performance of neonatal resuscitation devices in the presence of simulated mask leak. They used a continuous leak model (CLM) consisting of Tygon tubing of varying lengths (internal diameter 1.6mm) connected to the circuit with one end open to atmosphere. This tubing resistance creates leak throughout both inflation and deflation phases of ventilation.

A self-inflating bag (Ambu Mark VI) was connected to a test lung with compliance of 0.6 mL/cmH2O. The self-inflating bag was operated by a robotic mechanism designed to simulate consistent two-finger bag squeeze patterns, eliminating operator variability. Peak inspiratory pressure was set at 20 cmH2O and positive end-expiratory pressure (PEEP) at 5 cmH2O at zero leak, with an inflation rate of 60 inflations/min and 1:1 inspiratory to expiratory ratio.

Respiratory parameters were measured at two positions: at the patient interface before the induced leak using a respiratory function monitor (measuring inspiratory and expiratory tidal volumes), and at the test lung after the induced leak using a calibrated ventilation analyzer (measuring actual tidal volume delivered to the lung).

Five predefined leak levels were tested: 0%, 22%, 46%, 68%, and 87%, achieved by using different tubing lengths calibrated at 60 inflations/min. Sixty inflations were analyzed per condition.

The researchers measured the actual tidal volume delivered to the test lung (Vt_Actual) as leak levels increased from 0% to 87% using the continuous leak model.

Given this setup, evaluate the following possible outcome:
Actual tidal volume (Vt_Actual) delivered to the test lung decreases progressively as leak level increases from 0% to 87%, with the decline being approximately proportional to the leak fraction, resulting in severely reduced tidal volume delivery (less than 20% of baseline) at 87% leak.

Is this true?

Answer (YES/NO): NO